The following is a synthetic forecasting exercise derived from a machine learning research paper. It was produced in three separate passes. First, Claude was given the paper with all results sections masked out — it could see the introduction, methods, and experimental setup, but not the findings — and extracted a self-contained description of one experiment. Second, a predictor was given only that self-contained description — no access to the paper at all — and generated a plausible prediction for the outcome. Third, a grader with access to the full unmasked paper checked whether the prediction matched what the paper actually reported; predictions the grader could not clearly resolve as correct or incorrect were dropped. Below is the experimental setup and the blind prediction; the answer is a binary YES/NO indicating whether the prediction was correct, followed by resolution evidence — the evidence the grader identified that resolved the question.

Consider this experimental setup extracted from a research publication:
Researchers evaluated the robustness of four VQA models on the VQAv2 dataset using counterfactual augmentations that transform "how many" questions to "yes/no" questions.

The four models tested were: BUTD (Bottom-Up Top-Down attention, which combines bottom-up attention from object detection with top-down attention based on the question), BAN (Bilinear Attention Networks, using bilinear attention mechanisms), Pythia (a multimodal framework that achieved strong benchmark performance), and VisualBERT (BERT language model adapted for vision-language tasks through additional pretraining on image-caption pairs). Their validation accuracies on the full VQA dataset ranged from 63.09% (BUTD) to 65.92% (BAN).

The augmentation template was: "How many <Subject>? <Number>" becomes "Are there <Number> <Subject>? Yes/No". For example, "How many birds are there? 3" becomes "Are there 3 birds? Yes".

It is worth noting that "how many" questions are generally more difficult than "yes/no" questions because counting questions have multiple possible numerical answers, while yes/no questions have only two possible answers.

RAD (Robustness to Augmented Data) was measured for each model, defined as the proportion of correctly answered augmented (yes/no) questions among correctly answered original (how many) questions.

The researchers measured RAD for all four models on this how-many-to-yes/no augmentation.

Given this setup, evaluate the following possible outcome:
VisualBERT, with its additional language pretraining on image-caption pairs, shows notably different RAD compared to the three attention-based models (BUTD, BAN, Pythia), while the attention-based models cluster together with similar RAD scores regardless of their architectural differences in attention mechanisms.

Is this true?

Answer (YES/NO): YES